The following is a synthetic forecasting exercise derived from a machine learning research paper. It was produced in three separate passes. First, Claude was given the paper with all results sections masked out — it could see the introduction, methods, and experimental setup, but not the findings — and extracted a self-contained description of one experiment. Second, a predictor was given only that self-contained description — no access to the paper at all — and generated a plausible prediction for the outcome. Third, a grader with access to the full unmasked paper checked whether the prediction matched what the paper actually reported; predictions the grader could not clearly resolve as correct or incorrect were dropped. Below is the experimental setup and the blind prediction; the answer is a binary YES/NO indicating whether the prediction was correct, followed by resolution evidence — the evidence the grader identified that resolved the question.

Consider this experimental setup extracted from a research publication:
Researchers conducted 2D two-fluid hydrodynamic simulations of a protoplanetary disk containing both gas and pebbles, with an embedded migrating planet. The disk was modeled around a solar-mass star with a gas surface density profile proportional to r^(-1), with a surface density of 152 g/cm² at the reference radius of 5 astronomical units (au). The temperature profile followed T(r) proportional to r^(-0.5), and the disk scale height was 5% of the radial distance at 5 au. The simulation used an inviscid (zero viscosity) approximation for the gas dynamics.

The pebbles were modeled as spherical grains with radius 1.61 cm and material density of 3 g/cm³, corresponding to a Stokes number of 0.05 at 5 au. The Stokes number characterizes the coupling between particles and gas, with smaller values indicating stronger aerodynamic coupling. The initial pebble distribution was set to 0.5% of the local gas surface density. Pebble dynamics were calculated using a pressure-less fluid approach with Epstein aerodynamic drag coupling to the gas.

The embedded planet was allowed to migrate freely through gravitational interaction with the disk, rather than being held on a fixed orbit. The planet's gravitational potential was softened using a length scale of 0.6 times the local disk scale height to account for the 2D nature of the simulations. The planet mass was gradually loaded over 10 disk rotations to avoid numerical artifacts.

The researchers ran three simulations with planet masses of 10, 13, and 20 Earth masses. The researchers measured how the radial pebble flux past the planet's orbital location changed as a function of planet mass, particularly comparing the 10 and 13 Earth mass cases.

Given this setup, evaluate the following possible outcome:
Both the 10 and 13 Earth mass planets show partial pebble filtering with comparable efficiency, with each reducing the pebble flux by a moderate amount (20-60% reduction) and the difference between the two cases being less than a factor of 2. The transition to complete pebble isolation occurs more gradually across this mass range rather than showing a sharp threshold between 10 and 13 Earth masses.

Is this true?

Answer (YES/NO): NO